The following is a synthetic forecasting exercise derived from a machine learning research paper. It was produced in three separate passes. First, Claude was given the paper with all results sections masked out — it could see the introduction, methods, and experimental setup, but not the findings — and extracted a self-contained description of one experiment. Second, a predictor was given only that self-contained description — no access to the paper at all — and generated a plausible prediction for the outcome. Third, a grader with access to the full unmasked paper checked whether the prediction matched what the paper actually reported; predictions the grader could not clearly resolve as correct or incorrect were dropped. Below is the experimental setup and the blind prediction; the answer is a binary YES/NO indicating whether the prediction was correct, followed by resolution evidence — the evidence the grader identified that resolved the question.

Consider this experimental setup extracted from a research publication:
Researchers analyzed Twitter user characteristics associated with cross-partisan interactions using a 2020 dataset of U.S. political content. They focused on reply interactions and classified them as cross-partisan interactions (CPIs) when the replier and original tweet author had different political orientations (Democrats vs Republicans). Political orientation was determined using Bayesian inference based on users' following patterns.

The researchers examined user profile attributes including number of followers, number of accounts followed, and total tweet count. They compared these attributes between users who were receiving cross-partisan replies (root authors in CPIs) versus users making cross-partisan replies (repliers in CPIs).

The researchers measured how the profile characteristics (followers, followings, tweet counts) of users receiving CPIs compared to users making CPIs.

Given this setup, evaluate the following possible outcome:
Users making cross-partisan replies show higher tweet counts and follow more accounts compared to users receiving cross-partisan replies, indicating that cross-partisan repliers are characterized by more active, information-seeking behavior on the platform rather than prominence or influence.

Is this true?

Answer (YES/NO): NO